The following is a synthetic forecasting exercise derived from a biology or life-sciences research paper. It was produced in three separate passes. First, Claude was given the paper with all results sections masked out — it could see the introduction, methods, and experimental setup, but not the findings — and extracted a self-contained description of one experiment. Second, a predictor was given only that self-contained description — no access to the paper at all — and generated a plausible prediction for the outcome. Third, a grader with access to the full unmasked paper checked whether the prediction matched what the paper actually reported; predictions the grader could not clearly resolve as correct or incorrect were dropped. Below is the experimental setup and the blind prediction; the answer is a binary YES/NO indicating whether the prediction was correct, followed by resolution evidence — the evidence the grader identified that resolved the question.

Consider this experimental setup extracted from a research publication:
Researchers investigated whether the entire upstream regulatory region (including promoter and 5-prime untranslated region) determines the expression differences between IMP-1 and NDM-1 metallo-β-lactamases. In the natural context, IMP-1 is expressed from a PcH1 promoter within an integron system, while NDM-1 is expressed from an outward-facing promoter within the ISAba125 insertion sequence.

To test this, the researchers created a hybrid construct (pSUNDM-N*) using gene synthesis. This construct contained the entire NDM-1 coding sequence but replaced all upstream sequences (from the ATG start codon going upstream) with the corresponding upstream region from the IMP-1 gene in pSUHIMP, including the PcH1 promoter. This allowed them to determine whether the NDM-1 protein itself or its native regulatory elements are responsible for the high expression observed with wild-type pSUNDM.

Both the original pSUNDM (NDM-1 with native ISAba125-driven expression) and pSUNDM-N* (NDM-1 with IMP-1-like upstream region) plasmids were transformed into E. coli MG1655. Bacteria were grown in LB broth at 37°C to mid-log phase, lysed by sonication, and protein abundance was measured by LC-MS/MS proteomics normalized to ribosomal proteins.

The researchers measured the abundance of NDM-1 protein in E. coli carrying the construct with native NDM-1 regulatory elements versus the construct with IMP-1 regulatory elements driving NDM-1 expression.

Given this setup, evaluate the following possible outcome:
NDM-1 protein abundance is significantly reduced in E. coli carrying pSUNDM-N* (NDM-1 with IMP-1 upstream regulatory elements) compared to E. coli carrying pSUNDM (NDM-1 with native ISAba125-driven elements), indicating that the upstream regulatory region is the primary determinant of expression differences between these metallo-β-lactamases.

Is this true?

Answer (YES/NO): YES